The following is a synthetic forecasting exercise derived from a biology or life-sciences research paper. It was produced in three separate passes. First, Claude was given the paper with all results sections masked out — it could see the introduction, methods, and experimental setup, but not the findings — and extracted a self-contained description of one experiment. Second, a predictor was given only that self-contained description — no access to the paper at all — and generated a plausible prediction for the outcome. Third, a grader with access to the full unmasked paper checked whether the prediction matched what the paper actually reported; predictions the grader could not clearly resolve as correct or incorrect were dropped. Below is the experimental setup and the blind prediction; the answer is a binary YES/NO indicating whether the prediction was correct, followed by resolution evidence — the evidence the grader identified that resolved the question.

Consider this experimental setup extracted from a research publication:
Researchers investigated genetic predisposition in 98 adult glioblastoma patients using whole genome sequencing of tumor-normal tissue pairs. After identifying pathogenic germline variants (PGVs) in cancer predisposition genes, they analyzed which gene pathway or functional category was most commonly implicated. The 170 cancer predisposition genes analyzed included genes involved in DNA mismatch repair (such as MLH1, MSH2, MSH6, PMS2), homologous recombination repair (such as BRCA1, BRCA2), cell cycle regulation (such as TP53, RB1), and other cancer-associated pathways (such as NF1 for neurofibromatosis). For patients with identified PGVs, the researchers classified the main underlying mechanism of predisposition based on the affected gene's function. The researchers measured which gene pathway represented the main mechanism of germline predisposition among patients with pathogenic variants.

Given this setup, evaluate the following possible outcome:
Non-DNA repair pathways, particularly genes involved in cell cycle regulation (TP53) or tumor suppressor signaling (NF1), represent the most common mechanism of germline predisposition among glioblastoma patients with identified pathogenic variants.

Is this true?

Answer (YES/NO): NO